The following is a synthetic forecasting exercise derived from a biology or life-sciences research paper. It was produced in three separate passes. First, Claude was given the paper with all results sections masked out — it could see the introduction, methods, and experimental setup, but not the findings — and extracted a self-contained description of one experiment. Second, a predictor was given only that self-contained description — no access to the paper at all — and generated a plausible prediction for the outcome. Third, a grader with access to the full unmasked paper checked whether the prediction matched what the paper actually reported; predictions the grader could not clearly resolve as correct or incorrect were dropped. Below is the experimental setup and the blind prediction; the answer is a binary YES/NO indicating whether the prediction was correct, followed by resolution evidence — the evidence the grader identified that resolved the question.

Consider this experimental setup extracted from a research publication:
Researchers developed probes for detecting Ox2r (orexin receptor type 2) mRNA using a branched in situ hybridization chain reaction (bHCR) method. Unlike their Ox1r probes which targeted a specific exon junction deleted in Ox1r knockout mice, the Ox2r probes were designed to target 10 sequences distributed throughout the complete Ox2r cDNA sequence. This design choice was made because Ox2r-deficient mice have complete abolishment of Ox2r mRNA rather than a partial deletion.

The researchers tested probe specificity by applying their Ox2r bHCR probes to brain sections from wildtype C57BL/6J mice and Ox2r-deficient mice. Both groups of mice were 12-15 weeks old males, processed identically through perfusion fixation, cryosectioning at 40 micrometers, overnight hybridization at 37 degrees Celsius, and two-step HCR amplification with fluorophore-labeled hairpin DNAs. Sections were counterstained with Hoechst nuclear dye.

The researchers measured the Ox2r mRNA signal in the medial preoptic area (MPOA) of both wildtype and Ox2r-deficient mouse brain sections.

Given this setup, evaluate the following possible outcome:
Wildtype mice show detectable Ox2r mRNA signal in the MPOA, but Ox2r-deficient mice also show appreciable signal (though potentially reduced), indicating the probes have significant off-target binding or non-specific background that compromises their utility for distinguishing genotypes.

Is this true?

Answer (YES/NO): NO